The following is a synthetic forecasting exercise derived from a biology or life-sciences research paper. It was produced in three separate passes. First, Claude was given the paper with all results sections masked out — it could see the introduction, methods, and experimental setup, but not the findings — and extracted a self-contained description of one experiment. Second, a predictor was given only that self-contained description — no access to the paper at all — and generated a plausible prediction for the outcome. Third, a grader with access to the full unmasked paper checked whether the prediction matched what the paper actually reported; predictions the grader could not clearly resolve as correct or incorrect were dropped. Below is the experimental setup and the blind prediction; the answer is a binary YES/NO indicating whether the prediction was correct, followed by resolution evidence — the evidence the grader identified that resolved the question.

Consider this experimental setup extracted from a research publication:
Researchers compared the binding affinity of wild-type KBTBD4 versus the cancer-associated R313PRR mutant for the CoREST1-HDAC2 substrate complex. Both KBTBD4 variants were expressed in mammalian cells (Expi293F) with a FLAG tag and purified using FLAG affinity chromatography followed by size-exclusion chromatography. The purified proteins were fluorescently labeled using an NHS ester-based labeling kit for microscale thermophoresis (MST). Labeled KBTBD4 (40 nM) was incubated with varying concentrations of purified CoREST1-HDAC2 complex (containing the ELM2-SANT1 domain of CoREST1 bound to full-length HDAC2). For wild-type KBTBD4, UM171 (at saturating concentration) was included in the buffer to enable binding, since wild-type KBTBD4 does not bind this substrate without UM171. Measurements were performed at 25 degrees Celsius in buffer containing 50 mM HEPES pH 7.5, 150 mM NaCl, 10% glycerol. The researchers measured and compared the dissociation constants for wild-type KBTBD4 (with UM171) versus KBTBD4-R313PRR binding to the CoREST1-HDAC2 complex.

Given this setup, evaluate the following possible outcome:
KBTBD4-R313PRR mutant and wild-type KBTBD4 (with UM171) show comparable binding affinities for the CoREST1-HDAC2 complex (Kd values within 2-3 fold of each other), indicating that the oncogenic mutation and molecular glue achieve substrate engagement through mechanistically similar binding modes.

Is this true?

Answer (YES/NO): NO